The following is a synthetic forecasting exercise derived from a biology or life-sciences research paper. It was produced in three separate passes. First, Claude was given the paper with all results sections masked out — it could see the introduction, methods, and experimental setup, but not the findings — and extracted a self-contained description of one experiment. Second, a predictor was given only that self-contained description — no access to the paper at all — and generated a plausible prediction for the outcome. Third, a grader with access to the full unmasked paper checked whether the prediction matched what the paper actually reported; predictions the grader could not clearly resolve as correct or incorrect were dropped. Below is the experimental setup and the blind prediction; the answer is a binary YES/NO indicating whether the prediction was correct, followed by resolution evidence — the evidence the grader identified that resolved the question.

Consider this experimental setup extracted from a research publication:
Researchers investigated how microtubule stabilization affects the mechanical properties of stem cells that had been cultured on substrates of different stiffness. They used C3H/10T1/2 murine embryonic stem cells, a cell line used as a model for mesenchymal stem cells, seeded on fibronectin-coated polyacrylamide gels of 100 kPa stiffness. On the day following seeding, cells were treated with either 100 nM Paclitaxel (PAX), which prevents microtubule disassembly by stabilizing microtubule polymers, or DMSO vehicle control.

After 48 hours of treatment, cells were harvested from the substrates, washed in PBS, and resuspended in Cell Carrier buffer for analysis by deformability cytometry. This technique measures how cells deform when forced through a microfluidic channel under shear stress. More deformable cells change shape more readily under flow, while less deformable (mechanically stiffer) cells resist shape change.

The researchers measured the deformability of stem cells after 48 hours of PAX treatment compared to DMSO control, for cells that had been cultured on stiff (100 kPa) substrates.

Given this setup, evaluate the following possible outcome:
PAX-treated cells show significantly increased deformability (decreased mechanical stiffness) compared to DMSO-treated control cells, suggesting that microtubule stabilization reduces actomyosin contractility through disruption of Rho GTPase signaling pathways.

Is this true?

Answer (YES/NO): NO